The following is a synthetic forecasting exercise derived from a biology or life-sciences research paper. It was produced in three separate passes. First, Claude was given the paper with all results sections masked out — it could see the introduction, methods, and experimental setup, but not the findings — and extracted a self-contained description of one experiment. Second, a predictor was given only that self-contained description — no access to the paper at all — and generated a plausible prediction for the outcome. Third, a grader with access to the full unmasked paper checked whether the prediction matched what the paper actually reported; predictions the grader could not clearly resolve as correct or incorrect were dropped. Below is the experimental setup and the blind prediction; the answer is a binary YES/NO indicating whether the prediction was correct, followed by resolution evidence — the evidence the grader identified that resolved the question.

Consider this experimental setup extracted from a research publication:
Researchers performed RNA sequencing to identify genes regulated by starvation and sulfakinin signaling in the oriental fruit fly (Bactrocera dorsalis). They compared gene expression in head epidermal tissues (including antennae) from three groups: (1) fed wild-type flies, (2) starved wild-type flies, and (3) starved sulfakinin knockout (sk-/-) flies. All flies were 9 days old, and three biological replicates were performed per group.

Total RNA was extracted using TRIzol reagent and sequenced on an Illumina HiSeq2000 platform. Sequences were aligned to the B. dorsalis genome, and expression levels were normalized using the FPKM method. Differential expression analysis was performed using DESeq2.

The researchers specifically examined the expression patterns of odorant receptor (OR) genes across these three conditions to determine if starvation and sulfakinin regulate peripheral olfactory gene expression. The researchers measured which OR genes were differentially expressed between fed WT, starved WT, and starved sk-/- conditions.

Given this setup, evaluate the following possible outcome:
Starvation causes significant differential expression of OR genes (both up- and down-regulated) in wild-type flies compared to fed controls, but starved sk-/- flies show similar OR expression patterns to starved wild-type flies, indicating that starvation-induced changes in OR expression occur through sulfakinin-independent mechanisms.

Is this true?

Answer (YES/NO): NO